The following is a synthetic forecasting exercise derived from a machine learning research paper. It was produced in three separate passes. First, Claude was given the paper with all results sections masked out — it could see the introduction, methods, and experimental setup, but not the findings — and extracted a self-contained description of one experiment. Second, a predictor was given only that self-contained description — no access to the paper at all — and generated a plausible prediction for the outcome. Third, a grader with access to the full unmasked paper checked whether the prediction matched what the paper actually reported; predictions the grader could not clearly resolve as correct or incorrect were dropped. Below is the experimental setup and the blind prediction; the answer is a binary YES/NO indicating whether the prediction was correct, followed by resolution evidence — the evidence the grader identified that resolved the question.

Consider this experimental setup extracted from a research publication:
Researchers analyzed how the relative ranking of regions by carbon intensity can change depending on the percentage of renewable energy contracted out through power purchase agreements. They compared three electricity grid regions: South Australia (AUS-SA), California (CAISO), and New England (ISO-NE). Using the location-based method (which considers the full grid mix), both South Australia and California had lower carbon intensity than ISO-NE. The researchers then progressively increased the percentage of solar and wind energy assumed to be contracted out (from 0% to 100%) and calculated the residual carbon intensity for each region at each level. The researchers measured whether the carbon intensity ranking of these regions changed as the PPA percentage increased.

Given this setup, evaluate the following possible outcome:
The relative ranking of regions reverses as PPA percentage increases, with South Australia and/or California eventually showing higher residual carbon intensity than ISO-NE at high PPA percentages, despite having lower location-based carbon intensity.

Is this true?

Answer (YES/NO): YES